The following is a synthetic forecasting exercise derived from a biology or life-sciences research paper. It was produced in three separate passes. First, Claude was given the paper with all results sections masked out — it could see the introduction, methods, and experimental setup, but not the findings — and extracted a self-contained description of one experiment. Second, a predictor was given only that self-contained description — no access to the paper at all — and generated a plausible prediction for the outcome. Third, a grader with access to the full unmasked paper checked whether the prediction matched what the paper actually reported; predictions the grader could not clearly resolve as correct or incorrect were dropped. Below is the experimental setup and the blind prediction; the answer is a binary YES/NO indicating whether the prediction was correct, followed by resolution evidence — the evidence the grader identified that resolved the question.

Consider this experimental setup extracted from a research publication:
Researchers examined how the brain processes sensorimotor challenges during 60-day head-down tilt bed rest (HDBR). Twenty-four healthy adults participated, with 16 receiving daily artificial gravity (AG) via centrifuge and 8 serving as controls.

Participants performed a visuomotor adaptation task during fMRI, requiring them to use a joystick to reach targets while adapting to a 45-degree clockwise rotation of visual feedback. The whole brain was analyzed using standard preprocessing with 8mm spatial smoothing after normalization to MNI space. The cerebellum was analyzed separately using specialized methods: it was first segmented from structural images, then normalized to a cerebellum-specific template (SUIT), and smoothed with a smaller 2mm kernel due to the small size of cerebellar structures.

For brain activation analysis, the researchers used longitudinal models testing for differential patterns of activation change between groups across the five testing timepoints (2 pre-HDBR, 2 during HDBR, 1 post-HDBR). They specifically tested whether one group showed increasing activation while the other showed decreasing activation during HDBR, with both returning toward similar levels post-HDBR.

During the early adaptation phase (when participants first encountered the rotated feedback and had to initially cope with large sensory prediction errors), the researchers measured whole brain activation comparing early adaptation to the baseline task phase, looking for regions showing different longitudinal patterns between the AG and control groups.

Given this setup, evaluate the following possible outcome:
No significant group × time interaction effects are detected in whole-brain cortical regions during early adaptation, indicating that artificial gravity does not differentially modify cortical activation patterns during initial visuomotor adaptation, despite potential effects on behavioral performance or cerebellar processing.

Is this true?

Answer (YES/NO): NO